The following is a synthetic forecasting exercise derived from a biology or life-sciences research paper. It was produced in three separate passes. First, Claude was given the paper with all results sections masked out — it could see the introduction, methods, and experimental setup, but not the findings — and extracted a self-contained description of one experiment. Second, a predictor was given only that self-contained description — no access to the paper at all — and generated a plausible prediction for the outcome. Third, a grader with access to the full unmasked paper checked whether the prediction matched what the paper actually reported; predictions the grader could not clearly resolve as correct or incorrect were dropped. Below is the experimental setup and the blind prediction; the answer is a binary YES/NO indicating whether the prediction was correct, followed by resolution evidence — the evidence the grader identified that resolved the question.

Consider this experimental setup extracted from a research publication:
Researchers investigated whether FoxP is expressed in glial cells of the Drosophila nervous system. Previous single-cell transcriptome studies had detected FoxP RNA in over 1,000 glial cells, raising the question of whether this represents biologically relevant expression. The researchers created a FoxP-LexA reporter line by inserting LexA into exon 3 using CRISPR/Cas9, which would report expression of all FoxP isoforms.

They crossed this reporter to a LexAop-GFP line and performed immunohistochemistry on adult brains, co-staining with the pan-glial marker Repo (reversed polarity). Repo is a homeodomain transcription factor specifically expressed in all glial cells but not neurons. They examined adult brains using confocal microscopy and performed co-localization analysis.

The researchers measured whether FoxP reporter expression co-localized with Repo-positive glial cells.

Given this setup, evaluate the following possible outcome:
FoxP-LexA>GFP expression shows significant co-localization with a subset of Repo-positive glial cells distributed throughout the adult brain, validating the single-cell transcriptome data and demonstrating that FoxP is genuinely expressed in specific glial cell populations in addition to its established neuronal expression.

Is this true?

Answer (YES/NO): NO